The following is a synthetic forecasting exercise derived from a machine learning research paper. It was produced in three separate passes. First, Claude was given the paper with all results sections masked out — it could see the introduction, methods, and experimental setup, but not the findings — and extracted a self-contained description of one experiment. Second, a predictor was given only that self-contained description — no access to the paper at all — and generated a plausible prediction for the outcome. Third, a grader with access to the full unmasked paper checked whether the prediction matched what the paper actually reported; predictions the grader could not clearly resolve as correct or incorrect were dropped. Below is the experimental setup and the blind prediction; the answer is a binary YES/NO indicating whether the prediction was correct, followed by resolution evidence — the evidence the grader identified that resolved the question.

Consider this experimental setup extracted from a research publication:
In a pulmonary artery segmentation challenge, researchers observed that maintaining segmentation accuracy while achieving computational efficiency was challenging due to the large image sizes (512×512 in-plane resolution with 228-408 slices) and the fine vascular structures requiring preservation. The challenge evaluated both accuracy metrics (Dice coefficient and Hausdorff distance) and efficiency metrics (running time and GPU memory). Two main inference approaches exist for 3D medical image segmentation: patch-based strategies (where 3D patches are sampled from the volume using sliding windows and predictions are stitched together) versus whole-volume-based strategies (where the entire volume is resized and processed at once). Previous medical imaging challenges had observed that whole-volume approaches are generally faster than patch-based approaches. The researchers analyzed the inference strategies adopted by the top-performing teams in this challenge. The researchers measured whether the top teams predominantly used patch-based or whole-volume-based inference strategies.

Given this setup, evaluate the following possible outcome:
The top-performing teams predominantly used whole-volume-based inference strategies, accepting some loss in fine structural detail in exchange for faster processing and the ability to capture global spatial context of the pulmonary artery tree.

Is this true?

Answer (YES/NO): NO